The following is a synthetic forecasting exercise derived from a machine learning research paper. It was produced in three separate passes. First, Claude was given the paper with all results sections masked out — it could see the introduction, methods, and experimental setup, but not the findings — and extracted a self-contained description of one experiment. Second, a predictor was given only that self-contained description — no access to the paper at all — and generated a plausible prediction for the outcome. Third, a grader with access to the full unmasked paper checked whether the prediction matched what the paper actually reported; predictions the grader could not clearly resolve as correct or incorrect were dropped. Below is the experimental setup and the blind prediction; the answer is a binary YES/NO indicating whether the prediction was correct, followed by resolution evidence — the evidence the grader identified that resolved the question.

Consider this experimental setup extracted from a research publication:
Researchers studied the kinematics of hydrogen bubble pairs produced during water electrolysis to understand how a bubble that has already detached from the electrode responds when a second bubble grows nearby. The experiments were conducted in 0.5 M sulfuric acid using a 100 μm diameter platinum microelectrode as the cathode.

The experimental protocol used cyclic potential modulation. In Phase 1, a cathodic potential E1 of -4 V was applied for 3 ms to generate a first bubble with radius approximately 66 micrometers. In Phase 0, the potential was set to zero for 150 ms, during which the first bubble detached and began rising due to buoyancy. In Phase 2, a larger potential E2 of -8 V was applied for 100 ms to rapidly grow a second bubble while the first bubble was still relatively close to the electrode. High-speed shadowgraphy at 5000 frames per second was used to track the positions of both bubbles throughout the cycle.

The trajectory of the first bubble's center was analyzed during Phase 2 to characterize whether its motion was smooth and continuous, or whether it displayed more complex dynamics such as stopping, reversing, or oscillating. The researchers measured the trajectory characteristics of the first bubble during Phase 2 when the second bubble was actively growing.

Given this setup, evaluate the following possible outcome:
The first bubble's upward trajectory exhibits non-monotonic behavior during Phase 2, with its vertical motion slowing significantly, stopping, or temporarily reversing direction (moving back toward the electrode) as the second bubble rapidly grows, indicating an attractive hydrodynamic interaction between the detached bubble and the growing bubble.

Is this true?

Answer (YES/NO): YES